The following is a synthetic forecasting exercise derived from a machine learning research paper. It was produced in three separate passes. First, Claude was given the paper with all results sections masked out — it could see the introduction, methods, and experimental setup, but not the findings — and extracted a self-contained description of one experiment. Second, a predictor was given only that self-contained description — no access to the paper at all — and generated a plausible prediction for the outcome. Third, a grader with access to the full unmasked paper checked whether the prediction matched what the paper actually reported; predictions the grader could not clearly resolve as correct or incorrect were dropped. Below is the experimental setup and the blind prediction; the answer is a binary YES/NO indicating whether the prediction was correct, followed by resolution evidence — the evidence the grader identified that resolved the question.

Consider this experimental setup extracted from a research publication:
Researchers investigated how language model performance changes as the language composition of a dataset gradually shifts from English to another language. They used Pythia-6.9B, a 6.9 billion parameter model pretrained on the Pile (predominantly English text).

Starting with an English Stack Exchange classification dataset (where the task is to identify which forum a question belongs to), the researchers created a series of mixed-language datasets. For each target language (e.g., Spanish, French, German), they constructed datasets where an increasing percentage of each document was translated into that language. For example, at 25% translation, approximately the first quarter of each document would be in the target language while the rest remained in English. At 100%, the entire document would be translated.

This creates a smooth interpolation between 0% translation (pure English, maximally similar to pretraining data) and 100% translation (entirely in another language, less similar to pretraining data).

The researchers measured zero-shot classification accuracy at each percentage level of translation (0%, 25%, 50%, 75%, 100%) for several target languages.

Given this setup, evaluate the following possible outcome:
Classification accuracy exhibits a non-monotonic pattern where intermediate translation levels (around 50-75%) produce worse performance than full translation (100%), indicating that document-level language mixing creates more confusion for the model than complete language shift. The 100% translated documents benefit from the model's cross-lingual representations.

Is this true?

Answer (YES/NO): NO